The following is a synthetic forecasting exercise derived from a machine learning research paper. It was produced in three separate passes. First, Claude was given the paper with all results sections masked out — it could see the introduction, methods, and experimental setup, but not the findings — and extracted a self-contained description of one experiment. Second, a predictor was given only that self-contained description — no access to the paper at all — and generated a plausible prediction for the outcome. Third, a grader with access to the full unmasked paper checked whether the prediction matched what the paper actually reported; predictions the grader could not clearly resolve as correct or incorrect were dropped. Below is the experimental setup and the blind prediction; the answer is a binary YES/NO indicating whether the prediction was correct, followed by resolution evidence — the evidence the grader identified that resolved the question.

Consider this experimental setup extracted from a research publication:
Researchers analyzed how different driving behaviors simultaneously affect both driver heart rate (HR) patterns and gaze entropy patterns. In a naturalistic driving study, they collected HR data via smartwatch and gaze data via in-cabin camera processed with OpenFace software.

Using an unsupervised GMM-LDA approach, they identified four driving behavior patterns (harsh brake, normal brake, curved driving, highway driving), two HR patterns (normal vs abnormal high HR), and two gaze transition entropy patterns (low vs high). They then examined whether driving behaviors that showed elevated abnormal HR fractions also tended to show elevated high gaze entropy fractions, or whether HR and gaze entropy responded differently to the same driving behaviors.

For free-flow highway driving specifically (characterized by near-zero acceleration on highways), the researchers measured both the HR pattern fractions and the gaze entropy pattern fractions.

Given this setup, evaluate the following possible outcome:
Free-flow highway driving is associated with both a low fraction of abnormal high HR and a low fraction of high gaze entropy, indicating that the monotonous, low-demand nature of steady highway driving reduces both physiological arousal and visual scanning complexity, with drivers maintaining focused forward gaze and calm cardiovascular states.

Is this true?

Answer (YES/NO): YES